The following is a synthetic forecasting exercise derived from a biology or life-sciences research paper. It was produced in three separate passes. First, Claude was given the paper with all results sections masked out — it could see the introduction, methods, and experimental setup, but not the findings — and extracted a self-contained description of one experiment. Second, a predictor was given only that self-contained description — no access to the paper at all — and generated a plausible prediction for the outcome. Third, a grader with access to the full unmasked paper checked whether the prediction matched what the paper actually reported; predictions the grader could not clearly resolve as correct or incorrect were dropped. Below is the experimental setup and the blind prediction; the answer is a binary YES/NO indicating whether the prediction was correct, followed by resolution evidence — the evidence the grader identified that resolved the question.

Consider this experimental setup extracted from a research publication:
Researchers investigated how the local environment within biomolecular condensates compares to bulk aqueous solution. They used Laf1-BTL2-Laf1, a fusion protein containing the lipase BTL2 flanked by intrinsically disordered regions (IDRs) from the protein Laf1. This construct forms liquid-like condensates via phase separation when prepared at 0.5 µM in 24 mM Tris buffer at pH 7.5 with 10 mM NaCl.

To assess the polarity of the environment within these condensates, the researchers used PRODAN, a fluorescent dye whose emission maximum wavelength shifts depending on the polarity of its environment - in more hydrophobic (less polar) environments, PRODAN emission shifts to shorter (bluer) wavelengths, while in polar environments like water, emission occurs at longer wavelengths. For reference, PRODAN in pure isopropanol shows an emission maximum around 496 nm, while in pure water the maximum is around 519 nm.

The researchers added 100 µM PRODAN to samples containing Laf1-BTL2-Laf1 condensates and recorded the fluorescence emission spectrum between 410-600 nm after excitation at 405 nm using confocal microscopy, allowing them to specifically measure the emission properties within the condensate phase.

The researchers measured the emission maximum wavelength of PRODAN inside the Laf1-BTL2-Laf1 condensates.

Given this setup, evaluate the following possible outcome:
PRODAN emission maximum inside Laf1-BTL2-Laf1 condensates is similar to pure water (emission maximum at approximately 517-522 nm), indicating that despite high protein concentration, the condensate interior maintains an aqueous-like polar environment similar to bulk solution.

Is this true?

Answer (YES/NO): NO